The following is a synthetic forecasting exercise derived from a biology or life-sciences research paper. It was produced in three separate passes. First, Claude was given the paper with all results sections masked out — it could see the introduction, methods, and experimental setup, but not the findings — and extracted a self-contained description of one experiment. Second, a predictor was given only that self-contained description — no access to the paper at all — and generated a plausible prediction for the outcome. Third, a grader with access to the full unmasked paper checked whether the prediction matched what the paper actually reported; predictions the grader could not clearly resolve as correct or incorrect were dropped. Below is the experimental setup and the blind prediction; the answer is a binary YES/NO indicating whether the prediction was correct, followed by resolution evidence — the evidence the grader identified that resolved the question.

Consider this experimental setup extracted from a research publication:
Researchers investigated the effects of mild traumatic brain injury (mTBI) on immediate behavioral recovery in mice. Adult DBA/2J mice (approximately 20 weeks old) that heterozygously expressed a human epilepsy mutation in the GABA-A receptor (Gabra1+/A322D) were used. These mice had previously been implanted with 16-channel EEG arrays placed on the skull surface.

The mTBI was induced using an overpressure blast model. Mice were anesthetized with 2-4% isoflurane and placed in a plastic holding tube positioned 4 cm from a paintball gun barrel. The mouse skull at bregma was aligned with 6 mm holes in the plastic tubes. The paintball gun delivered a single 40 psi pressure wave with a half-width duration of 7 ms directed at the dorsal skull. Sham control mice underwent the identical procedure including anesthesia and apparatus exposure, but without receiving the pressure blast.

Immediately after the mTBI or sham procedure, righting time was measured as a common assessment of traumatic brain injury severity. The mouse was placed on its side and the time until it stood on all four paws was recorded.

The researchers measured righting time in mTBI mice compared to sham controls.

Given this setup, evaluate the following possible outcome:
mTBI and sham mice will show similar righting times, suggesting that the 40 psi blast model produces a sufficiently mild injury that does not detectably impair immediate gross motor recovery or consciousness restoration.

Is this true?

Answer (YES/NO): YES